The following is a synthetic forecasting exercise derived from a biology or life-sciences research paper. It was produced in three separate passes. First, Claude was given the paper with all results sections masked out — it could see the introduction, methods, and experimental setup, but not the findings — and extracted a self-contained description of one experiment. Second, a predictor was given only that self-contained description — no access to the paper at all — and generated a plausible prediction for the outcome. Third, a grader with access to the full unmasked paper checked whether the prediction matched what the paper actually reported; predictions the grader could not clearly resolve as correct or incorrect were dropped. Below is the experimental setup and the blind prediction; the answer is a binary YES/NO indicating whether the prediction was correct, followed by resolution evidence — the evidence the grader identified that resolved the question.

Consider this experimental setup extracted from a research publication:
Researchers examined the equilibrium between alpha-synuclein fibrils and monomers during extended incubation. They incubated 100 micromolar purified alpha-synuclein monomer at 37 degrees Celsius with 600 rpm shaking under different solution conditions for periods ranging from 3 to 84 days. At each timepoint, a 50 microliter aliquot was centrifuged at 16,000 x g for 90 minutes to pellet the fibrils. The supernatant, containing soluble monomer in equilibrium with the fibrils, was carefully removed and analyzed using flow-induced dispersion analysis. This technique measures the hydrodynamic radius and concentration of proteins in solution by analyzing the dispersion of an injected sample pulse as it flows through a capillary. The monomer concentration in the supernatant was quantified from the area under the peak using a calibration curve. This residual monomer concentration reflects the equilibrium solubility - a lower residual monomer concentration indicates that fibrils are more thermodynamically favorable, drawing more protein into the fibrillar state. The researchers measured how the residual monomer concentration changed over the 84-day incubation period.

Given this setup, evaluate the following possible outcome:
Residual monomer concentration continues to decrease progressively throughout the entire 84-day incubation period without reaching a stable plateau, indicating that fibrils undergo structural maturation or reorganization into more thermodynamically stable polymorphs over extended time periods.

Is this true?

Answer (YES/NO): NO